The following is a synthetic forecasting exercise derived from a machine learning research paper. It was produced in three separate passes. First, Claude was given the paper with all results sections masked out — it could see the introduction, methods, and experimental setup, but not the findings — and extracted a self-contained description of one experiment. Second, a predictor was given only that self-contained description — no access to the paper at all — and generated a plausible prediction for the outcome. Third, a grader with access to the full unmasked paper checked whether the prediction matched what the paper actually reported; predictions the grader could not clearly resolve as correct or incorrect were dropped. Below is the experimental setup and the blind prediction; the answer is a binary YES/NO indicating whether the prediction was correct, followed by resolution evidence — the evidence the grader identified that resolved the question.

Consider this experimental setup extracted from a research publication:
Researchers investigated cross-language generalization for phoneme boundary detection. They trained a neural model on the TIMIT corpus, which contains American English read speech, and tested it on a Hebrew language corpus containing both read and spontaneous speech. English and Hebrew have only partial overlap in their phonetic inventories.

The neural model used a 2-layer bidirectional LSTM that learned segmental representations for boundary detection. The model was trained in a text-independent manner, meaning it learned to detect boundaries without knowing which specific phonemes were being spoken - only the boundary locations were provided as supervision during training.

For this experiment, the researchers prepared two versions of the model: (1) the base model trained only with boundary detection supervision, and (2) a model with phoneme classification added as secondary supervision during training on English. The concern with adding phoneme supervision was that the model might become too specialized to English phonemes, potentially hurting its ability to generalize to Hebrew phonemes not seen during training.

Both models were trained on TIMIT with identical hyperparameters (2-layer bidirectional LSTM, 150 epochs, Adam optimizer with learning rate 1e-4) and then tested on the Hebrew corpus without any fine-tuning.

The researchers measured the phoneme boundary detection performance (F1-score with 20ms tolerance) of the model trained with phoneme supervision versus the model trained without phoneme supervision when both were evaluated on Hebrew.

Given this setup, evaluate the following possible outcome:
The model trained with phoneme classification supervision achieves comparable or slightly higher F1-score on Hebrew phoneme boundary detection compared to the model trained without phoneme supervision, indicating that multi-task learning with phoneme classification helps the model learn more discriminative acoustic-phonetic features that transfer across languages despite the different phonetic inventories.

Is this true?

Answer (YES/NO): YES